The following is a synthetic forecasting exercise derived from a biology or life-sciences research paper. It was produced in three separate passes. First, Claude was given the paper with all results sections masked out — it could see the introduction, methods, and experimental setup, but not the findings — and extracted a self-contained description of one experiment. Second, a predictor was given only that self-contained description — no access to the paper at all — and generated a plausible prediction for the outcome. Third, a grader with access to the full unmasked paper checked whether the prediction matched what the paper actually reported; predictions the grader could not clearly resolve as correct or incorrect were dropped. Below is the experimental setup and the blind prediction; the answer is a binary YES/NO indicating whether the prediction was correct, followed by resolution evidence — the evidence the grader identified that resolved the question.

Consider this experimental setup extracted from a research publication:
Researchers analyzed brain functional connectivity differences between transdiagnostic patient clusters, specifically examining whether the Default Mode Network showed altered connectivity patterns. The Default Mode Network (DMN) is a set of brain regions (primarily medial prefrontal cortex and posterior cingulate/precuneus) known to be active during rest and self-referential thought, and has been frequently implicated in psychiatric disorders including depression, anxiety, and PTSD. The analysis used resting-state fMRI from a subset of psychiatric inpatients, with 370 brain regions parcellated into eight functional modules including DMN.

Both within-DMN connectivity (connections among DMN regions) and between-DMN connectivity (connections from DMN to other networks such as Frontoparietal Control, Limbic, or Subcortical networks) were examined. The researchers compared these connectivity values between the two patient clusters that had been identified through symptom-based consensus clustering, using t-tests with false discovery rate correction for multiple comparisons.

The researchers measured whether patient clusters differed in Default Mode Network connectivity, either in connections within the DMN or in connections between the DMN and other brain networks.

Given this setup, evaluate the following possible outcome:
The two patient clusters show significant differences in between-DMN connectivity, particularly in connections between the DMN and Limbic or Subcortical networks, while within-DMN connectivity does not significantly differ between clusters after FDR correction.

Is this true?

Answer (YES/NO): NO